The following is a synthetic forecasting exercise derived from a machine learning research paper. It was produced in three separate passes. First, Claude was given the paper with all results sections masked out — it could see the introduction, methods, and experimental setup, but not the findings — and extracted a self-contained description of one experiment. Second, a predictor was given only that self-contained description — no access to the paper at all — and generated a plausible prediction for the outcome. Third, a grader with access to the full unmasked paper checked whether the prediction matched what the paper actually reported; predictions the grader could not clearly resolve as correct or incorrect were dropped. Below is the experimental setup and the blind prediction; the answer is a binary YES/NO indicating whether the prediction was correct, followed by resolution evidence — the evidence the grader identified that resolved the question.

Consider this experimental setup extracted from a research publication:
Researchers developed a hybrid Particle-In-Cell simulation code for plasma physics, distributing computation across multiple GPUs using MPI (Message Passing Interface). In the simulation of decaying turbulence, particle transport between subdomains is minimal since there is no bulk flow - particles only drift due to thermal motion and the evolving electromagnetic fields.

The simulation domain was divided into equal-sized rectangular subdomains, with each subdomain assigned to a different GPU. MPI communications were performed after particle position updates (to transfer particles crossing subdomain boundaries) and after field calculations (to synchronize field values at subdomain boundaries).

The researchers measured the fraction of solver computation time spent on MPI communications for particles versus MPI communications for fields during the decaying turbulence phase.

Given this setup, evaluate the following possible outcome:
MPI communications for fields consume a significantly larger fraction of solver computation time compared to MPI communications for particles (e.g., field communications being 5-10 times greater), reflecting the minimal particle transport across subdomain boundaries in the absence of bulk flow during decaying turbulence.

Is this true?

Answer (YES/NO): YES